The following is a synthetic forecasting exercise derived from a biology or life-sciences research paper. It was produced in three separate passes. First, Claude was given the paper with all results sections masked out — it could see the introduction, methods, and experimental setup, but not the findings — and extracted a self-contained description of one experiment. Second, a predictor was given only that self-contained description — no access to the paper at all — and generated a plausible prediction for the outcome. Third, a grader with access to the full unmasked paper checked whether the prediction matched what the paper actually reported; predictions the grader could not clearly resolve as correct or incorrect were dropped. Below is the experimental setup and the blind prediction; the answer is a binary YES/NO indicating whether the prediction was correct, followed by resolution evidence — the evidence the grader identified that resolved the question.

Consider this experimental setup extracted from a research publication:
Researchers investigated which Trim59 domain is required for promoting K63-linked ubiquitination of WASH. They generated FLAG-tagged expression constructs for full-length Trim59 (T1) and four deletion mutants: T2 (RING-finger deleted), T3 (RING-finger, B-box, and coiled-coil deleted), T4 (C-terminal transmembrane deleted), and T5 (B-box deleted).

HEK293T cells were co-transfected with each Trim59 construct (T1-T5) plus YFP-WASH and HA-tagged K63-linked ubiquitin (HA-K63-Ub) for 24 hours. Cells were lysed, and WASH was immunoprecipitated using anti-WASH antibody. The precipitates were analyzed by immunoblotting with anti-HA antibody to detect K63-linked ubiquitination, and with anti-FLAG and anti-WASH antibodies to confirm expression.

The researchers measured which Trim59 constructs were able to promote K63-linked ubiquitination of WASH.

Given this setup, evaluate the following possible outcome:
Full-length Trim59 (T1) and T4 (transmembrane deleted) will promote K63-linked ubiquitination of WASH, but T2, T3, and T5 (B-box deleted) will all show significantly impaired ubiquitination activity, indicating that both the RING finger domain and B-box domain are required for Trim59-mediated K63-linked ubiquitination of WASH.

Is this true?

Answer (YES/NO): NO